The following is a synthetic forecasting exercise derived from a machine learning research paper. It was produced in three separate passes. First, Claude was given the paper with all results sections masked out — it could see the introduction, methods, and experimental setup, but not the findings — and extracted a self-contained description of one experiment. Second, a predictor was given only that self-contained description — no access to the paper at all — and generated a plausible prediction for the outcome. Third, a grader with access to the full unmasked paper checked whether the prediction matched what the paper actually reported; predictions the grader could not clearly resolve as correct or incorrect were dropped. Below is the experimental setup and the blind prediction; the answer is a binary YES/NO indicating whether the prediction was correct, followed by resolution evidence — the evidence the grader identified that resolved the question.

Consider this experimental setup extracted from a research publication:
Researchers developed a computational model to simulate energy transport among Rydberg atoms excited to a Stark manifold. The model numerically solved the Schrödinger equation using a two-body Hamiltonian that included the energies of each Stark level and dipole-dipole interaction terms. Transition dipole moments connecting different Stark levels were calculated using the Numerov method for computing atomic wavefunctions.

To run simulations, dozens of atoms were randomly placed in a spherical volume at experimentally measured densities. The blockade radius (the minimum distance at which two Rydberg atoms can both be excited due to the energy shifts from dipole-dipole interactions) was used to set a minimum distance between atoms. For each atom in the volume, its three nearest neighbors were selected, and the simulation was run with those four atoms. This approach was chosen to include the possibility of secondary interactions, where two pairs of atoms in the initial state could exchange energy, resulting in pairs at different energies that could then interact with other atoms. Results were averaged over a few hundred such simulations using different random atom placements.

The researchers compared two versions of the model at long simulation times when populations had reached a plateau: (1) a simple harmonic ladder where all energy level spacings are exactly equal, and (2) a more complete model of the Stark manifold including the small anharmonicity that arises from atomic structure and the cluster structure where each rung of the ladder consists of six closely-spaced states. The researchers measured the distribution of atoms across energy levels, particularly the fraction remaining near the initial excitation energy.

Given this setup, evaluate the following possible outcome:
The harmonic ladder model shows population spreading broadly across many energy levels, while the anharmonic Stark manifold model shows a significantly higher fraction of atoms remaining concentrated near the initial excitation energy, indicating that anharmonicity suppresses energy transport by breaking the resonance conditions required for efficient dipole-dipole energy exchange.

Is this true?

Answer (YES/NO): NO